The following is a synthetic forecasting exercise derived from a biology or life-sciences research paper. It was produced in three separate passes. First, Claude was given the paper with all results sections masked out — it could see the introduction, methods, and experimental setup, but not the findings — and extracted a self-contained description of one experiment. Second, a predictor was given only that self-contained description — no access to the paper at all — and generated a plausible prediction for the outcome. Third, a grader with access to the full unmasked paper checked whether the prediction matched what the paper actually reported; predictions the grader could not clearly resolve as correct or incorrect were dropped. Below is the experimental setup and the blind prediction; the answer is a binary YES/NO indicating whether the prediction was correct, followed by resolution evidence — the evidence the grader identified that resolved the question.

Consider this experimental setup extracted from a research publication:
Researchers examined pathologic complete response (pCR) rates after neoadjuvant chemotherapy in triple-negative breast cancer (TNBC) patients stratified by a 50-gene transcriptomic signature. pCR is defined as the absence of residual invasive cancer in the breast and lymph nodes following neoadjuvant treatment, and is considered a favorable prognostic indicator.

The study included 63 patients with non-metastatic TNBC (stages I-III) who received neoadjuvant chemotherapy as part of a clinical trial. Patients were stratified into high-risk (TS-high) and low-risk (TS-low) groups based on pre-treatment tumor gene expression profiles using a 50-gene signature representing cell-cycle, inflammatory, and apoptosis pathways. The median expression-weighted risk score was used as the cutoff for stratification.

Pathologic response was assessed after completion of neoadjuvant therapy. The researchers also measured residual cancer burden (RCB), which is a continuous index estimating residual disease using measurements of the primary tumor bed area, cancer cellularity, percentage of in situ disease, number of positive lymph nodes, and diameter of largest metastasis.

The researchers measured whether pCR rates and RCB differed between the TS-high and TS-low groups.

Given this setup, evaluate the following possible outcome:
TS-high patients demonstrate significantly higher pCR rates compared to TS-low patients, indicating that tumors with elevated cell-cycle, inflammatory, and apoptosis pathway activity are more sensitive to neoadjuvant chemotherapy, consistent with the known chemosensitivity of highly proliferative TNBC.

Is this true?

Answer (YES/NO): NO